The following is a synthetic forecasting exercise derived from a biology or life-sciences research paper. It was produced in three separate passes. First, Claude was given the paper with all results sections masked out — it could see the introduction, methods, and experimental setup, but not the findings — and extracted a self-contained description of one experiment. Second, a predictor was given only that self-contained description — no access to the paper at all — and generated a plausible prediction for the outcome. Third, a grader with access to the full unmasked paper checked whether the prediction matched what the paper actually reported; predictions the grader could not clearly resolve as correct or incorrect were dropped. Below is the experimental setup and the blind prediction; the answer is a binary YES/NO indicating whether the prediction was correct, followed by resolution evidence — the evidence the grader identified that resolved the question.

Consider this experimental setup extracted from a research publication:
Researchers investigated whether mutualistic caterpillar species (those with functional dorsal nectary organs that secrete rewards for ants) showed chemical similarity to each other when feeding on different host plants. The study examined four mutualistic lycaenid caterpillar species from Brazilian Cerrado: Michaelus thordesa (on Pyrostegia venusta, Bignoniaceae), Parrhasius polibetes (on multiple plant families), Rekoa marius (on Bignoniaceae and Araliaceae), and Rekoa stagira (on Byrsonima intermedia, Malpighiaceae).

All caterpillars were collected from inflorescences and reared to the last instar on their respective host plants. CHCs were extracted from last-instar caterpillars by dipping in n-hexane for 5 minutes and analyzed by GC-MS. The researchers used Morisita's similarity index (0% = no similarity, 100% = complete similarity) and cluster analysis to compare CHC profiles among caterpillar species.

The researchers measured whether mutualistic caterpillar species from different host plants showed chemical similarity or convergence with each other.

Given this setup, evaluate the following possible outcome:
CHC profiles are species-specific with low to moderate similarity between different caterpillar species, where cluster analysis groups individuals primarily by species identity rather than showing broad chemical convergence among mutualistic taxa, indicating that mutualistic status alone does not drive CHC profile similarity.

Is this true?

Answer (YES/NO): NO